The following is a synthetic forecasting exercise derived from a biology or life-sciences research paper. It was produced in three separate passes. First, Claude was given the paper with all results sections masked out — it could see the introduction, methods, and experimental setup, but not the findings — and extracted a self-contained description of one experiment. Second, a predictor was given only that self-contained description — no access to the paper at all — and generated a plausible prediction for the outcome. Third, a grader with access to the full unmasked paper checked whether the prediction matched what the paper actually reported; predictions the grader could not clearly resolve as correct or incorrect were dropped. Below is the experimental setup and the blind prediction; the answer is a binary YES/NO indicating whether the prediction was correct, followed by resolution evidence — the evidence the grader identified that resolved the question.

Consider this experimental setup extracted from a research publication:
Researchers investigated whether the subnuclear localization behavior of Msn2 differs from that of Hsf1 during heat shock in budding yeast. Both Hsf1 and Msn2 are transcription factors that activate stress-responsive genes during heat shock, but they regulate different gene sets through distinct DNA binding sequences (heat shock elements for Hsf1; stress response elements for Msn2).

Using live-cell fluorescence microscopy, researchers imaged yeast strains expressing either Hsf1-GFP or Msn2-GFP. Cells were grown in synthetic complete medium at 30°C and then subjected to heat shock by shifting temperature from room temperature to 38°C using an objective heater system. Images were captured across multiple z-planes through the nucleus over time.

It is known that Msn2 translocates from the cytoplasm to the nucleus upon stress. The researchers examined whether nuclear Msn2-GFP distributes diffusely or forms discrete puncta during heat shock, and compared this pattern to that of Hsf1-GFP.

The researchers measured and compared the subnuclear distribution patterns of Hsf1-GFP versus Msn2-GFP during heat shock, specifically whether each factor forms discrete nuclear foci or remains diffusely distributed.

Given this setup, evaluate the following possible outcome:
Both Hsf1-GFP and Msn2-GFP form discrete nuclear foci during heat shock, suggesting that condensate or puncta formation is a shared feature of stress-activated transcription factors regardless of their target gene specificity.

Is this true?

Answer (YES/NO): NO